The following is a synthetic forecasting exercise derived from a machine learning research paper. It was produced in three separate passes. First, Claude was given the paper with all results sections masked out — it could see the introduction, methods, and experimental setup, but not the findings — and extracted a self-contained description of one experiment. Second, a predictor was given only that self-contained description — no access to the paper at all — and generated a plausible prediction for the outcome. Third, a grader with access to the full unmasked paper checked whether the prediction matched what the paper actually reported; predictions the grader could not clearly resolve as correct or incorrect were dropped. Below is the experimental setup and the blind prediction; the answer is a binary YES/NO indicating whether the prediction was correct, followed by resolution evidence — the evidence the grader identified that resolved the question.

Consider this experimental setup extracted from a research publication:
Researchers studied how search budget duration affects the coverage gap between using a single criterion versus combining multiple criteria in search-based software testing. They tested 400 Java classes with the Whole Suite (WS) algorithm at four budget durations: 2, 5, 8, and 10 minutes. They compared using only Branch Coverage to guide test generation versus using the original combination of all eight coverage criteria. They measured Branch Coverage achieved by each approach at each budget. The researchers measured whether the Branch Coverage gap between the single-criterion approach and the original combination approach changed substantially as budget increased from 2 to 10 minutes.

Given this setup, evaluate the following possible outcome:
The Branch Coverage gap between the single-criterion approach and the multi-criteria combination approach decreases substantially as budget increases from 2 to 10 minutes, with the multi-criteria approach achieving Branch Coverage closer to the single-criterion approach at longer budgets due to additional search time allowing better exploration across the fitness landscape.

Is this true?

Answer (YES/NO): NO